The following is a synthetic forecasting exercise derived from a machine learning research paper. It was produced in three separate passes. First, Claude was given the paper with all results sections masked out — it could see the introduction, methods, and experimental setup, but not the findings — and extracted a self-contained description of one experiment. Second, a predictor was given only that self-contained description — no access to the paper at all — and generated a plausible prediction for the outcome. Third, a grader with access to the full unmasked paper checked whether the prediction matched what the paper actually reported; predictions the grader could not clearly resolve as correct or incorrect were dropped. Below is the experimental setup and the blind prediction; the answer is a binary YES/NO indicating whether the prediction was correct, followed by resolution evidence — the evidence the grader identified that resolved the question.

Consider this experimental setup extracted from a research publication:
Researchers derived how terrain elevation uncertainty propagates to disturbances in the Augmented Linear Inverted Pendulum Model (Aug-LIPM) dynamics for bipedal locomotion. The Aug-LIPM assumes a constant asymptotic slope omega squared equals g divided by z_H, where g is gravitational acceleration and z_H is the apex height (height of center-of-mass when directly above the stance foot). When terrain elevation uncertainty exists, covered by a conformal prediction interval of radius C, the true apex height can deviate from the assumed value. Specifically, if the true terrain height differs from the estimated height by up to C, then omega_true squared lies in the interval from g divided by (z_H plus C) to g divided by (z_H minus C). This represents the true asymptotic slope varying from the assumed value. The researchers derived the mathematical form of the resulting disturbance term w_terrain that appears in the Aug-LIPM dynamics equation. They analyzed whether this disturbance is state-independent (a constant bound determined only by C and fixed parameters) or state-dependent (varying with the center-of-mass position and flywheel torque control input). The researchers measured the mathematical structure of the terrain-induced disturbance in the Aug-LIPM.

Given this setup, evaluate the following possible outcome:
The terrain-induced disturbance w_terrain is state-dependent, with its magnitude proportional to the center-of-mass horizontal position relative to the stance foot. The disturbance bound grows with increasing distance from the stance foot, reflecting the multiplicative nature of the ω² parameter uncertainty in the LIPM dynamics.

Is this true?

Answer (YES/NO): NO